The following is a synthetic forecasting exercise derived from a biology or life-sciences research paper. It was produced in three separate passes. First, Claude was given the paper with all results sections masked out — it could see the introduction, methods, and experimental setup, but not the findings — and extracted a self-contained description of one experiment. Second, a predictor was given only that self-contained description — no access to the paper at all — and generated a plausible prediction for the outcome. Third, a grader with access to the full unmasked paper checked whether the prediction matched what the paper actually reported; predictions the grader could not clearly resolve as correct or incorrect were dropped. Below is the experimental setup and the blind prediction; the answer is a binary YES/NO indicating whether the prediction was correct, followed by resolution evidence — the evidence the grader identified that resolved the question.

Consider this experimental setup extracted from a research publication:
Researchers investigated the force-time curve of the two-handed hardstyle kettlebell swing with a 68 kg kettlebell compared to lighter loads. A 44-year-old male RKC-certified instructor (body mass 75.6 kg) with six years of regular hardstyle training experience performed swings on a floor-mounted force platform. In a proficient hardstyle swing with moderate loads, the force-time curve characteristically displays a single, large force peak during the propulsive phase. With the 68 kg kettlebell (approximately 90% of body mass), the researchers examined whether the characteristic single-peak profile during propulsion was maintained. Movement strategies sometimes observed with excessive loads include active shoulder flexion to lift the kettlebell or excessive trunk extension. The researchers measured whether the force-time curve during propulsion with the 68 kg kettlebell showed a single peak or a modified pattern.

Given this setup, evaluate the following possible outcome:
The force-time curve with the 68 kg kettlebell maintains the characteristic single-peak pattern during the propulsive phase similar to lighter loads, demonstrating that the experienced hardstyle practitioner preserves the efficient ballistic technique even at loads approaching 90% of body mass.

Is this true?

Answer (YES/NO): NO